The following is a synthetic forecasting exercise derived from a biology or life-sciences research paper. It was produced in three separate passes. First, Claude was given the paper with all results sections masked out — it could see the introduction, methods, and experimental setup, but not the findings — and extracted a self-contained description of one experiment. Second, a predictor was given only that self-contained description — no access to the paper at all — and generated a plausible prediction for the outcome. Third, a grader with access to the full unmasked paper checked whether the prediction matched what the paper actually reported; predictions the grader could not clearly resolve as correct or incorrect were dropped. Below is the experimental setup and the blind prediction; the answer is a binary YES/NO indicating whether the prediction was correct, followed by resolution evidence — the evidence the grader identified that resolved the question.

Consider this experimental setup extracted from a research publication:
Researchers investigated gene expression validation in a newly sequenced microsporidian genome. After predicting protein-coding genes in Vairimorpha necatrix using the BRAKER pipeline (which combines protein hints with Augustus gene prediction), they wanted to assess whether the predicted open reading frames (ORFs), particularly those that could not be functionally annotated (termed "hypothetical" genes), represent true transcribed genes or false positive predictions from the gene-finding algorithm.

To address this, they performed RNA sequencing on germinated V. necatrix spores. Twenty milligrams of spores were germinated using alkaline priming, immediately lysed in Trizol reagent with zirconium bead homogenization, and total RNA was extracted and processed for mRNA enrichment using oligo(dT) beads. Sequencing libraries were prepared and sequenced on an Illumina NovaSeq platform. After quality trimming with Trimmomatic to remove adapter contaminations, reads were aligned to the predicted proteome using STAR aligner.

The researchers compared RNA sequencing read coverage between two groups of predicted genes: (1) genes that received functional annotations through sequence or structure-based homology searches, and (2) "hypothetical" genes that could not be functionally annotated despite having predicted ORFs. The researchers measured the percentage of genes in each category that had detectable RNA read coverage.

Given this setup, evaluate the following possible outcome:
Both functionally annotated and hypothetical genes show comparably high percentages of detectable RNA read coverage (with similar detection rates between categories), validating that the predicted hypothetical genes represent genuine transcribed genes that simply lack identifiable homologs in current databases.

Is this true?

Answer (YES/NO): YES